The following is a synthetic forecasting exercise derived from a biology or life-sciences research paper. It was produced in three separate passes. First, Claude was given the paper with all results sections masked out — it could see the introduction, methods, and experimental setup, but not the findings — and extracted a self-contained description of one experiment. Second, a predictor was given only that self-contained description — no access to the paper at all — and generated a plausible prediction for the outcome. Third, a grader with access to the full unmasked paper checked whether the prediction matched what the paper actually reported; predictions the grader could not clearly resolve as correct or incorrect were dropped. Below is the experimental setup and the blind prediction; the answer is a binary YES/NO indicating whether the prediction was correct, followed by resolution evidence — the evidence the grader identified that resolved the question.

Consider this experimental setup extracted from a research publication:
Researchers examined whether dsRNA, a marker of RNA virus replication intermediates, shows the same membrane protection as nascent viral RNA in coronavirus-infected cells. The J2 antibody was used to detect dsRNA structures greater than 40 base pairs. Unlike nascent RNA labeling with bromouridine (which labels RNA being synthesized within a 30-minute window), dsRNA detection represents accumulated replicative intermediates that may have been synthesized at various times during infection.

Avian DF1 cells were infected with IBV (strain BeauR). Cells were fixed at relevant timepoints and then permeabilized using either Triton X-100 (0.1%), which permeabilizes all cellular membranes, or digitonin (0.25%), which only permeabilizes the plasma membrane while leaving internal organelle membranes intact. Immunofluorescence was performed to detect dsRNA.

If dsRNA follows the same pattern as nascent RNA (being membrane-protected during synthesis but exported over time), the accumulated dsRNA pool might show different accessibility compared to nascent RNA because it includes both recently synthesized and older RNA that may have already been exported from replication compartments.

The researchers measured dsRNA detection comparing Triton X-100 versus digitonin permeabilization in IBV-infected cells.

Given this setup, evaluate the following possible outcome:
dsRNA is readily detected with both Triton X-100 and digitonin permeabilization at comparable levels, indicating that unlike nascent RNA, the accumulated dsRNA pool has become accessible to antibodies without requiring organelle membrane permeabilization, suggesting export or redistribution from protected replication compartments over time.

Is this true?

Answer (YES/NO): NO